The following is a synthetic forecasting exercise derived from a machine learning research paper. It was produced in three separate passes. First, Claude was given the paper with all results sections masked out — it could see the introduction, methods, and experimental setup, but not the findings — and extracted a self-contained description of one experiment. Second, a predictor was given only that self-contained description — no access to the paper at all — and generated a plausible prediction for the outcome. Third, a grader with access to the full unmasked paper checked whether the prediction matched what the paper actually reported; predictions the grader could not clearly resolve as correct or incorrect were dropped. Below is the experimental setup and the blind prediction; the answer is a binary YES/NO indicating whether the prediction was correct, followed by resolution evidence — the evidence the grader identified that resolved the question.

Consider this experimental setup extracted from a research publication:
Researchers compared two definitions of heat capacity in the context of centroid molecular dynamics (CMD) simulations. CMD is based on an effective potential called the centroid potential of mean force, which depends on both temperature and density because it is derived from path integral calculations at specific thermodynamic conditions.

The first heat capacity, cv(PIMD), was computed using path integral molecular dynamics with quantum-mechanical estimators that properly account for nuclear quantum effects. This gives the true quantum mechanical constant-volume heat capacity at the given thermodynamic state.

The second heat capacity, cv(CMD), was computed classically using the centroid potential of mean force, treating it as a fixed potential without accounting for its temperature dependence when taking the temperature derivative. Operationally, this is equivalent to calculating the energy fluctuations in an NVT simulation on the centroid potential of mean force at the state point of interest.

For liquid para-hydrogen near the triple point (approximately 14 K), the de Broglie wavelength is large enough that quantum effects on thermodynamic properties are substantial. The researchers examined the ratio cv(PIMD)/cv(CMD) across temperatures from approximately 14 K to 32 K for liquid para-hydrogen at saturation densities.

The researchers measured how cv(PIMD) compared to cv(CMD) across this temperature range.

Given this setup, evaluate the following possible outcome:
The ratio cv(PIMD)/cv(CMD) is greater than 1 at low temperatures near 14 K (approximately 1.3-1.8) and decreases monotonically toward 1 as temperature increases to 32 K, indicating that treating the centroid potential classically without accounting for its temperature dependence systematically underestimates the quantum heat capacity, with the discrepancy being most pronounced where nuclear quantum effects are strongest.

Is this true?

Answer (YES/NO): NO